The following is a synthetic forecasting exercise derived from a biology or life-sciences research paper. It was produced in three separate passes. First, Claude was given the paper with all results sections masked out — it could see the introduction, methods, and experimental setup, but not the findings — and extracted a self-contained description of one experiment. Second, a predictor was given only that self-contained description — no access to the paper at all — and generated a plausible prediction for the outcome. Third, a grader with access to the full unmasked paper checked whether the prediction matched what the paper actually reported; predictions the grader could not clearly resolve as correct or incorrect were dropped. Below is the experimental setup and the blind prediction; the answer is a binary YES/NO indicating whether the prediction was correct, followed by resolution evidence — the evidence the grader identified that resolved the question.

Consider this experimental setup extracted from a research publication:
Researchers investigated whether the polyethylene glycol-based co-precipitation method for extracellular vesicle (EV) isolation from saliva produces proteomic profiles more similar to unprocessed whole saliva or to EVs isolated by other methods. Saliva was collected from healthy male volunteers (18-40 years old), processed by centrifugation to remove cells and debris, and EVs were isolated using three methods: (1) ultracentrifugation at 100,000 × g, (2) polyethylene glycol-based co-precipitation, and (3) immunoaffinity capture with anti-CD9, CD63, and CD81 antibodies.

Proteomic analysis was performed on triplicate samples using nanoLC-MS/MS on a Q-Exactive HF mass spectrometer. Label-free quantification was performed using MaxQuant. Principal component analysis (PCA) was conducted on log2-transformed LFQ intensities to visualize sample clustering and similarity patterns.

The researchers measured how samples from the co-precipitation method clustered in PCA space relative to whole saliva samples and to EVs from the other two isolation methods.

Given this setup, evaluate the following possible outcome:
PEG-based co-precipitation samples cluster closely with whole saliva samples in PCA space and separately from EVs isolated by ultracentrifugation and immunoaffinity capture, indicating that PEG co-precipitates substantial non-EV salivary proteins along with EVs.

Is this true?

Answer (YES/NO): NO